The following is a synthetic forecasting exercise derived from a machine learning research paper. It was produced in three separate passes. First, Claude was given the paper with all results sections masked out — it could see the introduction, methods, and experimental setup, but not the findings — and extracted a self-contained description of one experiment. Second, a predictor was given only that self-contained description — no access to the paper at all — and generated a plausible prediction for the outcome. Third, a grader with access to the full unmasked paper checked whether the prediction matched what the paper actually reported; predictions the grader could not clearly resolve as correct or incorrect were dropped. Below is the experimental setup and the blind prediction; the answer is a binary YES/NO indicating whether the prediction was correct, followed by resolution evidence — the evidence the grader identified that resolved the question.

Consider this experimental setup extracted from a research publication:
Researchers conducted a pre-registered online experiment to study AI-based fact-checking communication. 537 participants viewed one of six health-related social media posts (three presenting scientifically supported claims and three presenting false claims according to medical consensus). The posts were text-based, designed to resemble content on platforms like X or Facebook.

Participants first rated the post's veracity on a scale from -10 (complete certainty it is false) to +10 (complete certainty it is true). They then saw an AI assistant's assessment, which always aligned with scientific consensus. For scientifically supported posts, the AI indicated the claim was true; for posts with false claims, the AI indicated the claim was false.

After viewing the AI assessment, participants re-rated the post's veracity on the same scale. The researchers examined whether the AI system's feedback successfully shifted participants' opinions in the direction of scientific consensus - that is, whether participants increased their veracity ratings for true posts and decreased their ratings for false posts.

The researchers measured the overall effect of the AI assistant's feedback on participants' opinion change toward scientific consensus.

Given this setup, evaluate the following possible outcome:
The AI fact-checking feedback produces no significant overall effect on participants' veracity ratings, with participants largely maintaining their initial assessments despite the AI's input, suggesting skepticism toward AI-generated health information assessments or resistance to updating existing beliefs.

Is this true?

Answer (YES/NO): NO